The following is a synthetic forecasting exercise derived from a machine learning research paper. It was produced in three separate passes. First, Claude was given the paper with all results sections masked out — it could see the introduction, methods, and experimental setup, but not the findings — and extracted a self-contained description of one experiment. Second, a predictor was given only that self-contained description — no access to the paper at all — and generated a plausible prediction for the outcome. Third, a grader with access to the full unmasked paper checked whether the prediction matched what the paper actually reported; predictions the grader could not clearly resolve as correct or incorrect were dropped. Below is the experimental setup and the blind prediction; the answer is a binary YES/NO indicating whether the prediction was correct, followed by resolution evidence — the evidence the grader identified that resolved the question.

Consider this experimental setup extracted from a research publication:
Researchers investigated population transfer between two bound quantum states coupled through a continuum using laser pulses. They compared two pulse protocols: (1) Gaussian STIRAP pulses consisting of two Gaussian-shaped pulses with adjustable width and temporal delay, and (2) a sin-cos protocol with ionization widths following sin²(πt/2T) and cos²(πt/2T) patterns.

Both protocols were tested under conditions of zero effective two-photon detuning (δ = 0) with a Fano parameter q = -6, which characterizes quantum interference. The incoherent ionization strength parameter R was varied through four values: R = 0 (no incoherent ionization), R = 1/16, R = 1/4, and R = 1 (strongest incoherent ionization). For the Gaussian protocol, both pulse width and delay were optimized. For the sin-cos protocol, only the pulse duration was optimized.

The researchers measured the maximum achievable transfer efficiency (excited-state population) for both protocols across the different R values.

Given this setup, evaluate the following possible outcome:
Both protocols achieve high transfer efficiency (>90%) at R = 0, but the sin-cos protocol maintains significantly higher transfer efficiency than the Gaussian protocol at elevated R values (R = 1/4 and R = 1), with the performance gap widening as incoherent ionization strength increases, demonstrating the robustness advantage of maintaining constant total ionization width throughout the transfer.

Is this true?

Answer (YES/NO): NO